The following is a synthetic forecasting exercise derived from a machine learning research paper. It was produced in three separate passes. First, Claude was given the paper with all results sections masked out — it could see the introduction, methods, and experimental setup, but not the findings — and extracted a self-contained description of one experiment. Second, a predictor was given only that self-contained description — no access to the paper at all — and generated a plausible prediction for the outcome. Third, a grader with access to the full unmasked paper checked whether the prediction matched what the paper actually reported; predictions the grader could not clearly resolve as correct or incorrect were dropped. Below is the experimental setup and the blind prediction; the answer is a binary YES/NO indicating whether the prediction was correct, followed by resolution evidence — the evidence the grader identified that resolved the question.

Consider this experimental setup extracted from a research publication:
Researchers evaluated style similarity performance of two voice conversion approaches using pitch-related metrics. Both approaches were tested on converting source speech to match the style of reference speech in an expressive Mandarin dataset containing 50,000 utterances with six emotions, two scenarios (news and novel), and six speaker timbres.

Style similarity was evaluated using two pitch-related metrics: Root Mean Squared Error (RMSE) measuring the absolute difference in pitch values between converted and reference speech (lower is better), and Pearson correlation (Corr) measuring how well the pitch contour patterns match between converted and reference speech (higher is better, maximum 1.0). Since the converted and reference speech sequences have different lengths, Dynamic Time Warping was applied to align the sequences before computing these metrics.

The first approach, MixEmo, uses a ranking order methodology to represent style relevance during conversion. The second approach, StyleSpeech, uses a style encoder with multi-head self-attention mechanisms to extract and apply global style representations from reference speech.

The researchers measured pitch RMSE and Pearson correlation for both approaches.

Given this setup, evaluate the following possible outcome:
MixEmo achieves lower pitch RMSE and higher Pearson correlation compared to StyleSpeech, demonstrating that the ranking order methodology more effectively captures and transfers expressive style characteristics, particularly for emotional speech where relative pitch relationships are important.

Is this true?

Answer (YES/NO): NO